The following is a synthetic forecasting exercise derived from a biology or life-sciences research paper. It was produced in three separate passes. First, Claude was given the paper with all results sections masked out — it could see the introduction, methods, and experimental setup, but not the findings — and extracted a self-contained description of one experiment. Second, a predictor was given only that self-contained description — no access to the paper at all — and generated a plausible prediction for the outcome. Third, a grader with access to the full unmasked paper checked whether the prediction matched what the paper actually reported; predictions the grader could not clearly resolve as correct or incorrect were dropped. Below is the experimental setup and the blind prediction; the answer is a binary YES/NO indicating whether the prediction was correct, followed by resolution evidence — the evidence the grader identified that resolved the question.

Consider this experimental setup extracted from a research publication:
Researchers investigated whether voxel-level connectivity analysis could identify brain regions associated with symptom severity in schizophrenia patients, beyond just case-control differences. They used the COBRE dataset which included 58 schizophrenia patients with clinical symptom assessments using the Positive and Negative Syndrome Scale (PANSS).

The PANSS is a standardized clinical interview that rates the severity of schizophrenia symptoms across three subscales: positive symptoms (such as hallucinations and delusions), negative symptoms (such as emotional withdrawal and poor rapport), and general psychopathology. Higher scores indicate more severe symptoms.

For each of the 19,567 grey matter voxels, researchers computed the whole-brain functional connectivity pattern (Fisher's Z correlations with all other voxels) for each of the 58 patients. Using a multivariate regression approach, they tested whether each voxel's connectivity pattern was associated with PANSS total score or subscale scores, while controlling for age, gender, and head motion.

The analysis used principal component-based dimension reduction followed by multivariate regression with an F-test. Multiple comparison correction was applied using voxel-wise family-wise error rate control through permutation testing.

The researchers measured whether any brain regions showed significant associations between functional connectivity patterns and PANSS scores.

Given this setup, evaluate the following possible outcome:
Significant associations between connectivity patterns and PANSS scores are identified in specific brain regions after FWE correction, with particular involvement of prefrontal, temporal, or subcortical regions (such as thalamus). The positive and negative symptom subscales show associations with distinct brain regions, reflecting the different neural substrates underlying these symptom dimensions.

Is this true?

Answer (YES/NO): NO